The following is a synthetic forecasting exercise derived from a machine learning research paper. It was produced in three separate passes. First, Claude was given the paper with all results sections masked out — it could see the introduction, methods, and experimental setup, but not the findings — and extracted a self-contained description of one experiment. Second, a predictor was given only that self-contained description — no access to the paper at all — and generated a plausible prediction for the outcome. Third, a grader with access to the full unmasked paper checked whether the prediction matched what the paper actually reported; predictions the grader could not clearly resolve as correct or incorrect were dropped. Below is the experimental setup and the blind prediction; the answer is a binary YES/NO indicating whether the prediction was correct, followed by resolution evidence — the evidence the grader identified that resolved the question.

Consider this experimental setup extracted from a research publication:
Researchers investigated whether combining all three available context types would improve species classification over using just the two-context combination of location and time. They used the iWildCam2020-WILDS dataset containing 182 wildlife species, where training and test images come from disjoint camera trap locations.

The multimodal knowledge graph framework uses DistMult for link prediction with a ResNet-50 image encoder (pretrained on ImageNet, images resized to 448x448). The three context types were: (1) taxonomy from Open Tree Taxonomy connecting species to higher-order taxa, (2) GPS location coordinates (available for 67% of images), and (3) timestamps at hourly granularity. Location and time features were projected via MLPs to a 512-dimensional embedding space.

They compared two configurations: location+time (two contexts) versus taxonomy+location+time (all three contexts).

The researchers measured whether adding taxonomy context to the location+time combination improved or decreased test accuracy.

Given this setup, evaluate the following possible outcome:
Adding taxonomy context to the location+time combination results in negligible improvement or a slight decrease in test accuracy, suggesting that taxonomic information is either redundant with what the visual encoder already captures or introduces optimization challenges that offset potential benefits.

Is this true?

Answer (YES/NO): YES